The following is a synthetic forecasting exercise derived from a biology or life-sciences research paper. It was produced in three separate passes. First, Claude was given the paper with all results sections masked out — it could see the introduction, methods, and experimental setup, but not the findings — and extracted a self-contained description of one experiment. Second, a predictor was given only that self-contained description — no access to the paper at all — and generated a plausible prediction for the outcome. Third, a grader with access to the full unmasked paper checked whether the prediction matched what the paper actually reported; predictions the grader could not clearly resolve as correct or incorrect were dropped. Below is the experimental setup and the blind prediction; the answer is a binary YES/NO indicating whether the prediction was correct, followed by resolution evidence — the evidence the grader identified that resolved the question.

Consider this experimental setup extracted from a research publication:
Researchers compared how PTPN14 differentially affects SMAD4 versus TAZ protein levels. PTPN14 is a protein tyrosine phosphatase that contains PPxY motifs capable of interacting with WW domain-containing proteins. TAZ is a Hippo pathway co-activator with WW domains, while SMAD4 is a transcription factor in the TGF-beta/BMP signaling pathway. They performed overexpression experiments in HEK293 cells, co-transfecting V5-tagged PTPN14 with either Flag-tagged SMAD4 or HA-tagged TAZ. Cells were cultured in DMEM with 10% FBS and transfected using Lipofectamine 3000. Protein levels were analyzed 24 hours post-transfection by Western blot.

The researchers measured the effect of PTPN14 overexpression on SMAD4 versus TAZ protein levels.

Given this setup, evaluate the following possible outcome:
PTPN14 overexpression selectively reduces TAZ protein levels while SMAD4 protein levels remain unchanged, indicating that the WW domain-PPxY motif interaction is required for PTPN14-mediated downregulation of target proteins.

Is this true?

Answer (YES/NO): NO